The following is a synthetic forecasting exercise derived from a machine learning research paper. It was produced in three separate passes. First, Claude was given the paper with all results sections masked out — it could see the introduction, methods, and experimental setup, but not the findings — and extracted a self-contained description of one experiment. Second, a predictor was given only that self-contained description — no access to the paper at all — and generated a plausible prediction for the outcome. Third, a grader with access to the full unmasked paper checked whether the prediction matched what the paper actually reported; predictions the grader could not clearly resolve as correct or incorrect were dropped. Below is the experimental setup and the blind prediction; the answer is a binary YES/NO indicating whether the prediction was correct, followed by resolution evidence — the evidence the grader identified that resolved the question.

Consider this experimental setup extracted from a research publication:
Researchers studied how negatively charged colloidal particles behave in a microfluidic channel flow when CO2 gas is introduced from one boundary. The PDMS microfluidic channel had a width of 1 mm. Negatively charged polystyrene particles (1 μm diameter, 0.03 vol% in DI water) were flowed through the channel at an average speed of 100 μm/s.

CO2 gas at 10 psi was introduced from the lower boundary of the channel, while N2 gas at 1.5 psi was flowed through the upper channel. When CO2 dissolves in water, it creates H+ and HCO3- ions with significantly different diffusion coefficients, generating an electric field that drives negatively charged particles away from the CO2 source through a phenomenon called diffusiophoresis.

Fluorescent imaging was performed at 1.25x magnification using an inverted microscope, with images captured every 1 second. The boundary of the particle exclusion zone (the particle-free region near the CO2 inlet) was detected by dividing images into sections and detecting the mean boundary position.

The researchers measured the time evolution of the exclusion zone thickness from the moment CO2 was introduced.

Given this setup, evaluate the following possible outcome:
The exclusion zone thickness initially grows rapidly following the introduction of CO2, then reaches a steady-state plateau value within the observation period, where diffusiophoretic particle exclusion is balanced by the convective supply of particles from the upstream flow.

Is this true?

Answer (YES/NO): YES